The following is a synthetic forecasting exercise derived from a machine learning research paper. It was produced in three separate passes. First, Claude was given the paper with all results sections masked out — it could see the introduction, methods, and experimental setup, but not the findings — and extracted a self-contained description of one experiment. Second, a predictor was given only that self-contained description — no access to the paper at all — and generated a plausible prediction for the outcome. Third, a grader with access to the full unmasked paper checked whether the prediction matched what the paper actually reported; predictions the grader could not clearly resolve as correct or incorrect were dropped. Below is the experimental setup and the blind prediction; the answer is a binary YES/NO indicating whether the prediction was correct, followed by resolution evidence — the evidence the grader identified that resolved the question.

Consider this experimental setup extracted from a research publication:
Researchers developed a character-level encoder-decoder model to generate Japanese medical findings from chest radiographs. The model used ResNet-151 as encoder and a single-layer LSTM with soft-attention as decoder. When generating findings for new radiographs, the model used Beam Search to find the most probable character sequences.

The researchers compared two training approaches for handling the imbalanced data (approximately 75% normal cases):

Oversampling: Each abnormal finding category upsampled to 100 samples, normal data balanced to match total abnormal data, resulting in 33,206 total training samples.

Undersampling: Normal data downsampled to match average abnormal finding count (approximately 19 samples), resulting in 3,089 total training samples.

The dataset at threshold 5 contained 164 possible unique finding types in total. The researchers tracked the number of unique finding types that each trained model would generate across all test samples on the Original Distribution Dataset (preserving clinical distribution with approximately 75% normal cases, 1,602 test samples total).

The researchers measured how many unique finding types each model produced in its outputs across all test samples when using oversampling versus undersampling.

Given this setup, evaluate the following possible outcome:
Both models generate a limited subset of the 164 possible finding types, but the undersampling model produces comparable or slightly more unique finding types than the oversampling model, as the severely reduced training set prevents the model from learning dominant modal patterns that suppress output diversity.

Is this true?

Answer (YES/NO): NO